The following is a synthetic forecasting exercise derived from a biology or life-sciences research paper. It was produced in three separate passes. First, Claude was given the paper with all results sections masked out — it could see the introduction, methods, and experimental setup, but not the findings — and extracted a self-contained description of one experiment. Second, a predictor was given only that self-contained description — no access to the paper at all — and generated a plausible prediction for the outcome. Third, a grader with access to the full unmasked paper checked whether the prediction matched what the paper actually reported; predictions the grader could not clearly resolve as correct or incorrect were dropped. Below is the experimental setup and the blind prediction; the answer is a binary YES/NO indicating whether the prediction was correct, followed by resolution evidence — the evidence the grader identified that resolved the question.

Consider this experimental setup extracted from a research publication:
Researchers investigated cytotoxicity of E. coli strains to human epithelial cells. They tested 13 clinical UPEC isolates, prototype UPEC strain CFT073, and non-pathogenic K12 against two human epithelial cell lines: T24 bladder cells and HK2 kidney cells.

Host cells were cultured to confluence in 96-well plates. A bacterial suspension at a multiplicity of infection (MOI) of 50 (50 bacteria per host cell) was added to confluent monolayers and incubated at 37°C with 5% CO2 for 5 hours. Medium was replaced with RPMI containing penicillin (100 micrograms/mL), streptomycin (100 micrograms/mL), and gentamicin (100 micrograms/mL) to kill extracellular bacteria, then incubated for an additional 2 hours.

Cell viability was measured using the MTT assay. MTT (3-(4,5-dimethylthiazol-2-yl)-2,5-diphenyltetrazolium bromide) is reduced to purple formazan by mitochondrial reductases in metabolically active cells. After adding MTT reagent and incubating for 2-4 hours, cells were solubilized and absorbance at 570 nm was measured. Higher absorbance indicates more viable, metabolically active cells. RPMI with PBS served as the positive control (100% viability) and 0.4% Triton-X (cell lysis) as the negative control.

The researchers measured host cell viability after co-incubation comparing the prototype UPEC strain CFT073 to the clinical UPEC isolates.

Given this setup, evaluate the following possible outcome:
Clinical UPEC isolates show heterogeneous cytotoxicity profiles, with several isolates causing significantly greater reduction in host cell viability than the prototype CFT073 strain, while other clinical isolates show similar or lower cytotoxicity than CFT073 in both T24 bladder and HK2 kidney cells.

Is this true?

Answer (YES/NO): NO